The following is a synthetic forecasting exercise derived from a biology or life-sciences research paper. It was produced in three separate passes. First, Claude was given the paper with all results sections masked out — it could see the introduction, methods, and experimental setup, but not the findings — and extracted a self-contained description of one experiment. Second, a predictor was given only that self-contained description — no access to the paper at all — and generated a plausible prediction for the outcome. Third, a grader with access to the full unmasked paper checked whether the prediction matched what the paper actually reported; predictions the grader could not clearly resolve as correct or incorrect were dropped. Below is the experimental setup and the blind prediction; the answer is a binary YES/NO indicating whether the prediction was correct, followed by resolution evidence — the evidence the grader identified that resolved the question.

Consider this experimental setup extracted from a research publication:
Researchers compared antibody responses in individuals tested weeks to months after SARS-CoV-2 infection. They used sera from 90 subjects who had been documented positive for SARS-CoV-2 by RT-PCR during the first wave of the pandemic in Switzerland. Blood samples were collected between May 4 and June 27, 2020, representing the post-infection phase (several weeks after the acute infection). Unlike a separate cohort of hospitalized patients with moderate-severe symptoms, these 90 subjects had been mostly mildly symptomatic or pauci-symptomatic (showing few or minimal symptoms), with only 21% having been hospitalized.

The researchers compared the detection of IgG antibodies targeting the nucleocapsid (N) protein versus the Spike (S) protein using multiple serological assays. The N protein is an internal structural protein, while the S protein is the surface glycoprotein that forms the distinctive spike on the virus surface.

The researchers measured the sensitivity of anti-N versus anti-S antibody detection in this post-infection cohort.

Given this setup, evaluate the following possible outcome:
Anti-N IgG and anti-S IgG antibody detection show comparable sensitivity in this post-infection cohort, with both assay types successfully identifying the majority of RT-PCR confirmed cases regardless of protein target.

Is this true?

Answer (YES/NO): NO